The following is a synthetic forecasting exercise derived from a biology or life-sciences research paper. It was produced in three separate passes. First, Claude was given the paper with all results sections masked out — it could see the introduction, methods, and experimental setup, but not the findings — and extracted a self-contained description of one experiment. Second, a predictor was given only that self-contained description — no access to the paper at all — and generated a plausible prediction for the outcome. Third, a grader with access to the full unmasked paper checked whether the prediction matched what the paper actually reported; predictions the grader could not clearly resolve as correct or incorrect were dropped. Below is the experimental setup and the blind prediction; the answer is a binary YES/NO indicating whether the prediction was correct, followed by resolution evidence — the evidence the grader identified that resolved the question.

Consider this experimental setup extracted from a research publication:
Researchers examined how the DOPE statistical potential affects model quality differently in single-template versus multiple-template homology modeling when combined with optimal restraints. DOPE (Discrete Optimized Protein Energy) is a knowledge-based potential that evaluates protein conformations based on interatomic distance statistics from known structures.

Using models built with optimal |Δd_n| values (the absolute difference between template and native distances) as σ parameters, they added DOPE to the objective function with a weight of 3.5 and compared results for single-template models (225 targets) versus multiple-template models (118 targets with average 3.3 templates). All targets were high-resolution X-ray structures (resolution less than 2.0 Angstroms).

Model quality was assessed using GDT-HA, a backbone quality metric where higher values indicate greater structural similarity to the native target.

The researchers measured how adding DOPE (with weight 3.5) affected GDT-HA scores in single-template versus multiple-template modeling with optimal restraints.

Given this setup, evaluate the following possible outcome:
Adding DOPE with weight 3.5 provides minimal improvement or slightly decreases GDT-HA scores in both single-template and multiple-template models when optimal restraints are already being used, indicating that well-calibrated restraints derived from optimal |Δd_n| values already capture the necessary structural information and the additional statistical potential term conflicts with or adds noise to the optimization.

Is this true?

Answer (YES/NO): NO